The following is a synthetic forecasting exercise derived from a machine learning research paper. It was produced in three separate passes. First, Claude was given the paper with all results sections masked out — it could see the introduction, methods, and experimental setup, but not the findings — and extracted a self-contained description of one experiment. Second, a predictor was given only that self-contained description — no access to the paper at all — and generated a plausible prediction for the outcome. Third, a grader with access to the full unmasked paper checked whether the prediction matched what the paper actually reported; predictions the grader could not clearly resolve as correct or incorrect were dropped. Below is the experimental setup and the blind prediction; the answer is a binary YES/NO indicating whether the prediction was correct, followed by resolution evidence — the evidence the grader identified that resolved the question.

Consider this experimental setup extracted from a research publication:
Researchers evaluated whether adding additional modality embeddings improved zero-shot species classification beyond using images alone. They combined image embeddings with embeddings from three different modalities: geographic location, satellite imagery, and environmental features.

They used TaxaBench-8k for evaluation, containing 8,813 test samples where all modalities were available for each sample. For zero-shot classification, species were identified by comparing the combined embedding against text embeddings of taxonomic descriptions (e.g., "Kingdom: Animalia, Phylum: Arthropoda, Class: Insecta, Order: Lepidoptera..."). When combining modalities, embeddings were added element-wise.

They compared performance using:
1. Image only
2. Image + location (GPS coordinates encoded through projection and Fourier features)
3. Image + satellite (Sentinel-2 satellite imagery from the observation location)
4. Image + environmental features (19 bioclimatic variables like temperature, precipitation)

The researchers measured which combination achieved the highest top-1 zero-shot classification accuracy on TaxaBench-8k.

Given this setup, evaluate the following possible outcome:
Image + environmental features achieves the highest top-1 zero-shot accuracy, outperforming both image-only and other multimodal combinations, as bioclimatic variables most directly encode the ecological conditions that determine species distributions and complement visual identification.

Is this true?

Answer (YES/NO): NO